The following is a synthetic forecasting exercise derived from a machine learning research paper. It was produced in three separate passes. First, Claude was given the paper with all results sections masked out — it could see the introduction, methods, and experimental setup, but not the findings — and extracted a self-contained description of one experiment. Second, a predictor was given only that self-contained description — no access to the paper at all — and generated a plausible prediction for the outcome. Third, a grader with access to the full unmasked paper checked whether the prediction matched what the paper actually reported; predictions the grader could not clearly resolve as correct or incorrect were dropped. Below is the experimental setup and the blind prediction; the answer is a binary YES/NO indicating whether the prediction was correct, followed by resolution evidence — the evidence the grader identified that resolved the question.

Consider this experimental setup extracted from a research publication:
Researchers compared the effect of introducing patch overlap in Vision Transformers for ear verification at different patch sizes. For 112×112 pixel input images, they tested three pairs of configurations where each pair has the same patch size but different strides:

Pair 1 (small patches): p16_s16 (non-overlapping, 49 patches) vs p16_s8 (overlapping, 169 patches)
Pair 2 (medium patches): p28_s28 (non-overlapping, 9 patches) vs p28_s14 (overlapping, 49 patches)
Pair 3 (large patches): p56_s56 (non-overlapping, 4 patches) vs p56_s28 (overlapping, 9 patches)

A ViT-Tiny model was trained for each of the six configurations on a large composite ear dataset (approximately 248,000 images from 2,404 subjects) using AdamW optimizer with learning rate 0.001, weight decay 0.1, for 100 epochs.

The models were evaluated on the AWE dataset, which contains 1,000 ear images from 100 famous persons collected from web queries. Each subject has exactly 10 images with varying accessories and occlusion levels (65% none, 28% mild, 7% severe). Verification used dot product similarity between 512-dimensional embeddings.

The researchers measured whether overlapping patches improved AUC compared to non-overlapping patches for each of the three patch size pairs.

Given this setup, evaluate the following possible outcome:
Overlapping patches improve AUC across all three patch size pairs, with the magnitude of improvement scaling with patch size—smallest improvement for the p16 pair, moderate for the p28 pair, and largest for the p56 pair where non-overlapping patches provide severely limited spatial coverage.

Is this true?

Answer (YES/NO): NO